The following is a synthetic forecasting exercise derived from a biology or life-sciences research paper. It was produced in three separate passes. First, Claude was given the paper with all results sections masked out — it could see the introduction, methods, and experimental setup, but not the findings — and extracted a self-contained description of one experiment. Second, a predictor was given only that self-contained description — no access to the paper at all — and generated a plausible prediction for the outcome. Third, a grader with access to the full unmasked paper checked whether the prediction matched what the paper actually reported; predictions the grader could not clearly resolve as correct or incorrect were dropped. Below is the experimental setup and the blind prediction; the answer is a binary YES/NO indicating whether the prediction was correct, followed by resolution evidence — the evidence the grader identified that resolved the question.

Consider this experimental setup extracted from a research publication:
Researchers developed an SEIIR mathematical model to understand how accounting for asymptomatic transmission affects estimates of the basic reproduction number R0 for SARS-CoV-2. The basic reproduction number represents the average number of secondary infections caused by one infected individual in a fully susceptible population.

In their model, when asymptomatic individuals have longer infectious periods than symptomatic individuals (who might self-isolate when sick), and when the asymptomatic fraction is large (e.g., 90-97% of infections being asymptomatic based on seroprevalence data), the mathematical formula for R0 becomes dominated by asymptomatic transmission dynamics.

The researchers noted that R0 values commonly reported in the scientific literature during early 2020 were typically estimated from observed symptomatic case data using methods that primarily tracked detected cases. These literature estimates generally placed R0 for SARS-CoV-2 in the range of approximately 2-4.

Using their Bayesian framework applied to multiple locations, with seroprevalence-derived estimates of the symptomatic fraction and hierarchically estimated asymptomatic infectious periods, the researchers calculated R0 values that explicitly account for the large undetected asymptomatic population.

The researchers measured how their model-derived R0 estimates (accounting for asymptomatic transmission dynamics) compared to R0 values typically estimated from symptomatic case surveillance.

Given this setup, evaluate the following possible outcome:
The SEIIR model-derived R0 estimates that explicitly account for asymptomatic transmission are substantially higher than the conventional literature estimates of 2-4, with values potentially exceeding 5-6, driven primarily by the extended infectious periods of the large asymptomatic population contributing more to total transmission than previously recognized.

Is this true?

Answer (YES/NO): NO